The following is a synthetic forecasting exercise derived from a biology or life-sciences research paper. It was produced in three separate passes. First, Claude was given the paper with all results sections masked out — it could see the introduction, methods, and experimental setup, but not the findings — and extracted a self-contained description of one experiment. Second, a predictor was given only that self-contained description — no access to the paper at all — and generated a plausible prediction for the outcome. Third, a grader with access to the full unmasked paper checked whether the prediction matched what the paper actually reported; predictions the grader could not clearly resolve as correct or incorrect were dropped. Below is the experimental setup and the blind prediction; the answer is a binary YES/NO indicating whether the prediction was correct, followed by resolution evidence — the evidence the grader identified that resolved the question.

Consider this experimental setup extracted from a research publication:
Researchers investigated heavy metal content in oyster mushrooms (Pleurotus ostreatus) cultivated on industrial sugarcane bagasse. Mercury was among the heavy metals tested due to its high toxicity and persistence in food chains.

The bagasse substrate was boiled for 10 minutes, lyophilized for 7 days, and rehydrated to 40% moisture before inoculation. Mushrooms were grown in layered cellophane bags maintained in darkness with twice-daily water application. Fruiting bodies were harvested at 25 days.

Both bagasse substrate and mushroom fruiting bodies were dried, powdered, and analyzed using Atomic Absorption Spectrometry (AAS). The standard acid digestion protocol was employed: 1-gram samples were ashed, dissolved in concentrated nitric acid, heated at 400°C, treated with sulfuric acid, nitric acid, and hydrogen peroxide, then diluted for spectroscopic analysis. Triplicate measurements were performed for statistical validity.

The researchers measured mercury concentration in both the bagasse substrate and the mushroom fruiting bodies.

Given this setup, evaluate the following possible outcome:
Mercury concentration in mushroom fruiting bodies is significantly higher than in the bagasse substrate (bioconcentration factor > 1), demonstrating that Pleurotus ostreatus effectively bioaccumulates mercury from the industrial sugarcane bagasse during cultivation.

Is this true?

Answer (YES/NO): NO